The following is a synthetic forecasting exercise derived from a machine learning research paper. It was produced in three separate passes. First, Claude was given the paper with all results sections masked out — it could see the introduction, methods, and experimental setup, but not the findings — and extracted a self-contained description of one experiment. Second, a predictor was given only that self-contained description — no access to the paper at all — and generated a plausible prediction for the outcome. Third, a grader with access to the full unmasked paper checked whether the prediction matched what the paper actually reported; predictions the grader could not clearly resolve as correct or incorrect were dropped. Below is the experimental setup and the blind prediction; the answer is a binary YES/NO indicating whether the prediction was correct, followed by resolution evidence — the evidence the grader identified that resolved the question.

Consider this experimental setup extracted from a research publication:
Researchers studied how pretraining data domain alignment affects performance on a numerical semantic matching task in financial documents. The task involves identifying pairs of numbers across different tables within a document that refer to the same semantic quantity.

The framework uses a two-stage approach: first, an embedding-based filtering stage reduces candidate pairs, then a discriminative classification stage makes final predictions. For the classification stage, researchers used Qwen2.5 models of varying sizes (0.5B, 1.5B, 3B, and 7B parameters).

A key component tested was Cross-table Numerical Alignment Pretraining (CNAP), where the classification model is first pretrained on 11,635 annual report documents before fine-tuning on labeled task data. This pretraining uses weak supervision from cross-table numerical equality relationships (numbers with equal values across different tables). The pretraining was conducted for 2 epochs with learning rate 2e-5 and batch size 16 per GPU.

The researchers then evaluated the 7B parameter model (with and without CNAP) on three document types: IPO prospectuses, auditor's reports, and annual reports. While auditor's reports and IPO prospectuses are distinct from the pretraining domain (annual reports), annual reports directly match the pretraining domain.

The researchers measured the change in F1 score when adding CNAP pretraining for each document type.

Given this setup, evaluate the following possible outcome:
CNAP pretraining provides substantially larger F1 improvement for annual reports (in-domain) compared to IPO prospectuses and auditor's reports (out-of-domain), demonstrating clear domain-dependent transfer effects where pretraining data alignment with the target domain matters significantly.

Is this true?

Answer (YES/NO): YES